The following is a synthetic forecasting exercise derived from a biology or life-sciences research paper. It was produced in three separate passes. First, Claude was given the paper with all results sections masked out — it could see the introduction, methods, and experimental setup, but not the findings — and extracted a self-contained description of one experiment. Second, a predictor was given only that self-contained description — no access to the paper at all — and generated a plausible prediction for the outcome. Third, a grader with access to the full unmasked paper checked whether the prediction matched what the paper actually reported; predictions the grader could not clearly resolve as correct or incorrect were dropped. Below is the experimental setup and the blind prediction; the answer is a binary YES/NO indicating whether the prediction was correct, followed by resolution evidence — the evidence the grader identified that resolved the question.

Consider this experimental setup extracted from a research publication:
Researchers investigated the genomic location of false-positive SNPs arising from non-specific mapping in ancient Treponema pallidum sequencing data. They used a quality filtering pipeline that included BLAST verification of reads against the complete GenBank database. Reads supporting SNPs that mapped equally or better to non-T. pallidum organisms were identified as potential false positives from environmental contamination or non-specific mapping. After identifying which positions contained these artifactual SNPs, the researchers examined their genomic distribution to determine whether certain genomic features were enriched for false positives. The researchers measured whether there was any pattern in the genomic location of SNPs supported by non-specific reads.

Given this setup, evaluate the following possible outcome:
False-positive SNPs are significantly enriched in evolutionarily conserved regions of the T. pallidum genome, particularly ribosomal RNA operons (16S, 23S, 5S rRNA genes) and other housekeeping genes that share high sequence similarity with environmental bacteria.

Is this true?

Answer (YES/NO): NO